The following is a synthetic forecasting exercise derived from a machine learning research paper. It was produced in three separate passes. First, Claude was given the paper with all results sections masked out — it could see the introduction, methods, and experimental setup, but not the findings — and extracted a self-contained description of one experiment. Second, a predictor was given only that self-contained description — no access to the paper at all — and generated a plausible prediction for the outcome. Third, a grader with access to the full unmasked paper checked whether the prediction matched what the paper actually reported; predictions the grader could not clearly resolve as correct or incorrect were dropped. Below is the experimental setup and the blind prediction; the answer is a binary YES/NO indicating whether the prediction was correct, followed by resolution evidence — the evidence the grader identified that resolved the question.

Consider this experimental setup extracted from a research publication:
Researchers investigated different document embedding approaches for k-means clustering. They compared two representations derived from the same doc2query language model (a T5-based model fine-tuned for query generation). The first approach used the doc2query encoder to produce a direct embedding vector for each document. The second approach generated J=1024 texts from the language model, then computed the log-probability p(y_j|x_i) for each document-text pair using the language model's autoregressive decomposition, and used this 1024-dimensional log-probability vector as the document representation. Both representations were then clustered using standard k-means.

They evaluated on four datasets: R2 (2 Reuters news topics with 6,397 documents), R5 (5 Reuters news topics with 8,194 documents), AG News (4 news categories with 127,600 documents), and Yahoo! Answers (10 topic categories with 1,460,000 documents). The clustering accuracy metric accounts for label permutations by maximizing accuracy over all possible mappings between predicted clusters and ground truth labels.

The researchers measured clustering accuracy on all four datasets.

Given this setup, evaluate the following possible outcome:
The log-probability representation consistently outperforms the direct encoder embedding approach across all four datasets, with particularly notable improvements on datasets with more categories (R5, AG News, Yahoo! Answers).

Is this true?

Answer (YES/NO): NO